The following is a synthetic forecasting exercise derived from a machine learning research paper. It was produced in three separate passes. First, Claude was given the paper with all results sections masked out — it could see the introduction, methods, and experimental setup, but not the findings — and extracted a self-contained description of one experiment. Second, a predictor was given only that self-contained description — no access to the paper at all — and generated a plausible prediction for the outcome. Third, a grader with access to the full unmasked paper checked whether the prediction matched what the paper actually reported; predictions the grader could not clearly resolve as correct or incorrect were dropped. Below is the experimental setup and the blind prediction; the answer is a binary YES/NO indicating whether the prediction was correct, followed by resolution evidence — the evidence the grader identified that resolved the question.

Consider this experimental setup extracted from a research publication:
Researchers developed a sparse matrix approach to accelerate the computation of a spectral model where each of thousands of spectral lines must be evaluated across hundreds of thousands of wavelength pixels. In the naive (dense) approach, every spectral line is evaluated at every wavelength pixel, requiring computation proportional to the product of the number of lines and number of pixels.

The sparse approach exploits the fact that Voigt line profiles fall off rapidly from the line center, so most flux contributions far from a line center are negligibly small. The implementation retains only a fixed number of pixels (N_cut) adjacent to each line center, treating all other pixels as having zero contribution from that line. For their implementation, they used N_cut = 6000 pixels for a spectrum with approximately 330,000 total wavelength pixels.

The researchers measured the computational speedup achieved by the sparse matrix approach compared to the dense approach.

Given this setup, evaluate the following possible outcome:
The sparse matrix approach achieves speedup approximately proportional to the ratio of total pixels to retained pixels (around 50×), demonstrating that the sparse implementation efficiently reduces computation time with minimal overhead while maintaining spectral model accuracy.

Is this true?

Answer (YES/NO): NO